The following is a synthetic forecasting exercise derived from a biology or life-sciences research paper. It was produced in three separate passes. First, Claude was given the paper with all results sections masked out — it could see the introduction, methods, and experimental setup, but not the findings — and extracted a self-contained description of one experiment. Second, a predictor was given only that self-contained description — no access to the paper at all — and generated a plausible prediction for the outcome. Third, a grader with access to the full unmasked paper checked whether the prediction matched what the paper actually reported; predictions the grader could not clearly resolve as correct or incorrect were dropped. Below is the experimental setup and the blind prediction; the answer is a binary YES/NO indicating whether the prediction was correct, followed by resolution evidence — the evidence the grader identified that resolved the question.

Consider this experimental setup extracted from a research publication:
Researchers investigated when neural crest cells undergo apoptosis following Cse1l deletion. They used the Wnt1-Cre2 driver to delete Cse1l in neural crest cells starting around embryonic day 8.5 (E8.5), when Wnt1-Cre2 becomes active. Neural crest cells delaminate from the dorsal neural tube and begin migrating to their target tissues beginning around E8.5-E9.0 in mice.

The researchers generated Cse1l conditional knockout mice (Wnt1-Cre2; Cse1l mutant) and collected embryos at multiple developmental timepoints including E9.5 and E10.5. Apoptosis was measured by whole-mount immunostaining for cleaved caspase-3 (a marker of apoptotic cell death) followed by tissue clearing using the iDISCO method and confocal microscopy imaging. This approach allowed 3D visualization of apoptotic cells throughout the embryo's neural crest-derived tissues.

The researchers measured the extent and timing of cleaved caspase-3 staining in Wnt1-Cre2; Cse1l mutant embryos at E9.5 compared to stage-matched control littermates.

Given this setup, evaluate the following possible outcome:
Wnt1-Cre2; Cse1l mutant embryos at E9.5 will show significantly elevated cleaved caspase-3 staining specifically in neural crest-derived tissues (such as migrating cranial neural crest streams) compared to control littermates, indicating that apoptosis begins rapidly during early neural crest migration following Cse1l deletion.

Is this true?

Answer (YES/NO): YES